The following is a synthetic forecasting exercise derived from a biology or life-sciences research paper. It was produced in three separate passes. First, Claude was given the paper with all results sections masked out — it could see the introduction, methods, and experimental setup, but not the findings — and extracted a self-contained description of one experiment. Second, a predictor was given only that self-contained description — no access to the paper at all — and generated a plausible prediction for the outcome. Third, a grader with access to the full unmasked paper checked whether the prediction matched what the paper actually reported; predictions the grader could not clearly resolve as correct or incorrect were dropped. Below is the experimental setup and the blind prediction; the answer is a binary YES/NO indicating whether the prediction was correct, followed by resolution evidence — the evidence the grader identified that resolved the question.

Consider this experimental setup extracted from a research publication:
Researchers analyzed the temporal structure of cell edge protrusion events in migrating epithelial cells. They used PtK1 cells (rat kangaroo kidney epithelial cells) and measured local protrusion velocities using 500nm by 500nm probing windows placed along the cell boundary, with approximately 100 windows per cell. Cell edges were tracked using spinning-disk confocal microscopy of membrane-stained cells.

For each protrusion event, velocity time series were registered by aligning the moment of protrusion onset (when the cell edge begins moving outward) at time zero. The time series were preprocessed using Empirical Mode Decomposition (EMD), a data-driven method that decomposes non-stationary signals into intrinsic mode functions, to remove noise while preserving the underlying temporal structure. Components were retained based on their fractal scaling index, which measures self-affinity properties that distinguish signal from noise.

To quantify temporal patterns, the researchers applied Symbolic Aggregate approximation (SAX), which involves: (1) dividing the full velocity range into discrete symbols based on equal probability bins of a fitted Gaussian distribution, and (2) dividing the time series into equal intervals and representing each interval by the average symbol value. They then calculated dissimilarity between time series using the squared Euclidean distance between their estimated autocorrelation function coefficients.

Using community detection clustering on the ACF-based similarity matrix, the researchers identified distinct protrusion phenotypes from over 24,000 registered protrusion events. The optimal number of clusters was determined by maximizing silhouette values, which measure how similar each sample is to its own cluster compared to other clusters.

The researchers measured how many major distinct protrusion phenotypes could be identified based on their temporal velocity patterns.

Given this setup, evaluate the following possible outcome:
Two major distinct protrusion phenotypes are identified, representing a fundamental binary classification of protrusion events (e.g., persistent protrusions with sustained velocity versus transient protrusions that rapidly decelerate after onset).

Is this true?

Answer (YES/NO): NO